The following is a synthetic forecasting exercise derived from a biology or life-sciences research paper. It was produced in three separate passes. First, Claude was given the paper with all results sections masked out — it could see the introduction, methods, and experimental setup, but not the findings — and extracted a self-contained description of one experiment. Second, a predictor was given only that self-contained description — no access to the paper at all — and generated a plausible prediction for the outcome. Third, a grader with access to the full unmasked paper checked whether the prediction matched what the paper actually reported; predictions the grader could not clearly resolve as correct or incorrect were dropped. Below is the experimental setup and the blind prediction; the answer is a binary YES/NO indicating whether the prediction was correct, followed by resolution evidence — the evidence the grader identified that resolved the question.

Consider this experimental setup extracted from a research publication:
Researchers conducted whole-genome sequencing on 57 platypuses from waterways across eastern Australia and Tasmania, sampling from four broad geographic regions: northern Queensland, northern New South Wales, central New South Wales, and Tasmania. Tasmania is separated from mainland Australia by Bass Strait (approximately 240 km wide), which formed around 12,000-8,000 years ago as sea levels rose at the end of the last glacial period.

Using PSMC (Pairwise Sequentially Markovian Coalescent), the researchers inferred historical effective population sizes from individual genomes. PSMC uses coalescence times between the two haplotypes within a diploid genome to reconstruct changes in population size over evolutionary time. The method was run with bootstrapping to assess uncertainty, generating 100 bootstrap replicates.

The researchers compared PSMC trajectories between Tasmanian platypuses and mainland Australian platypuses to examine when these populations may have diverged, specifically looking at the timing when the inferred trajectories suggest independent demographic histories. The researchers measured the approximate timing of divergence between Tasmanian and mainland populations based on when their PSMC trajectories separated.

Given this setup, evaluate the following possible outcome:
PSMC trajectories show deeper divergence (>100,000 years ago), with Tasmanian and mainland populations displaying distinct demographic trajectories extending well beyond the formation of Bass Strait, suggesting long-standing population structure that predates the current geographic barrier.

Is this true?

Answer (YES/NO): YES